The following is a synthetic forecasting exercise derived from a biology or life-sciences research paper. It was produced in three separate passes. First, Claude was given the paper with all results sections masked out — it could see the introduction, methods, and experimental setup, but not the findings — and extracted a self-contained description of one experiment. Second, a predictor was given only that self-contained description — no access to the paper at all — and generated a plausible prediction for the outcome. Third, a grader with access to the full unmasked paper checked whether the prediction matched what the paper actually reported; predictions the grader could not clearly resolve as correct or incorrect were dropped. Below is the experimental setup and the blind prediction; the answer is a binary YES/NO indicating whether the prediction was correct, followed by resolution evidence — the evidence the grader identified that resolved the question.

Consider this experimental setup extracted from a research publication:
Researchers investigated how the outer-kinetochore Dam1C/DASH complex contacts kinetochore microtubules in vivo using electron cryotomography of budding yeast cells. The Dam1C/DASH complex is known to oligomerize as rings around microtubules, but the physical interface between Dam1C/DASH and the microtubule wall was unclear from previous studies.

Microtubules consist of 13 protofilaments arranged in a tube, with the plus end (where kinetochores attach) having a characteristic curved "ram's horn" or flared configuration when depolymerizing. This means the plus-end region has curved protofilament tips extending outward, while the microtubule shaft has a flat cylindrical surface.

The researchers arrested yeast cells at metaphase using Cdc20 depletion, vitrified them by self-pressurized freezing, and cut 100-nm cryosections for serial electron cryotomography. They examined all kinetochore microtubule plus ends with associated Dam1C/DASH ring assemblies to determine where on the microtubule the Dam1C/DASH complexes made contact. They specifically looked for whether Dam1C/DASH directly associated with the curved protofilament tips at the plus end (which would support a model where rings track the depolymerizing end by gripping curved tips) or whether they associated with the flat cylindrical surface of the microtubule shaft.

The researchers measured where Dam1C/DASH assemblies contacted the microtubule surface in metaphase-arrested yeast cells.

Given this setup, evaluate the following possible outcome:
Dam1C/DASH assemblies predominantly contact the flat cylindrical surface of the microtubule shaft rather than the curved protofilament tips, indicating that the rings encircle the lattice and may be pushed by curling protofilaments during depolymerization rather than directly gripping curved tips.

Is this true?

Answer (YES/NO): YES